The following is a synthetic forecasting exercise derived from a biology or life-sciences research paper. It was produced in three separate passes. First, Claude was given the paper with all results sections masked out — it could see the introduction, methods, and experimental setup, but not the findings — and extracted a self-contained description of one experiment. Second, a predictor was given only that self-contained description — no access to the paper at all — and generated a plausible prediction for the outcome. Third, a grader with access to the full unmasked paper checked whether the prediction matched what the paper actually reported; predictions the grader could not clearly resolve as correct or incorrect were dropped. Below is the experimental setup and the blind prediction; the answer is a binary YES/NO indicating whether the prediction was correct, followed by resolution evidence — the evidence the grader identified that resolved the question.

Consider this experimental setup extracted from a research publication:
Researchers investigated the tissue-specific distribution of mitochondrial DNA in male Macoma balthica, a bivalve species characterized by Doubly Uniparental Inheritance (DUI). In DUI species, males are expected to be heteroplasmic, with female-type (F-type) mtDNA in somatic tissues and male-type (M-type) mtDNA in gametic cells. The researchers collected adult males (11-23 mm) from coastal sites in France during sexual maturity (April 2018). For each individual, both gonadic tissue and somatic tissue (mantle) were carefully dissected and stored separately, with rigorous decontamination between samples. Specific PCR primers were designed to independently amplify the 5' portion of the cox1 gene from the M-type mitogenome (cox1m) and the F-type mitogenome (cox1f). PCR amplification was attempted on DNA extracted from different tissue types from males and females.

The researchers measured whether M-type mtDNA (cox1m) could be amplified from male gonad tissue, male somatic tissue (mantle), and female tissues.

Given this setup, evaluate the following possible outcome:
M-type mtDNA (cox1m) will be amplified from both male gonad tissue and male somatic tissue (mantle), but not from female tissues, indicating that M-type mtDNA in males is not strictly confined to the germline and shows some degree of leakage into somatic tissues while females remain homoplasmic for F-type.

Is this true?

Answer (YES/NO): NO